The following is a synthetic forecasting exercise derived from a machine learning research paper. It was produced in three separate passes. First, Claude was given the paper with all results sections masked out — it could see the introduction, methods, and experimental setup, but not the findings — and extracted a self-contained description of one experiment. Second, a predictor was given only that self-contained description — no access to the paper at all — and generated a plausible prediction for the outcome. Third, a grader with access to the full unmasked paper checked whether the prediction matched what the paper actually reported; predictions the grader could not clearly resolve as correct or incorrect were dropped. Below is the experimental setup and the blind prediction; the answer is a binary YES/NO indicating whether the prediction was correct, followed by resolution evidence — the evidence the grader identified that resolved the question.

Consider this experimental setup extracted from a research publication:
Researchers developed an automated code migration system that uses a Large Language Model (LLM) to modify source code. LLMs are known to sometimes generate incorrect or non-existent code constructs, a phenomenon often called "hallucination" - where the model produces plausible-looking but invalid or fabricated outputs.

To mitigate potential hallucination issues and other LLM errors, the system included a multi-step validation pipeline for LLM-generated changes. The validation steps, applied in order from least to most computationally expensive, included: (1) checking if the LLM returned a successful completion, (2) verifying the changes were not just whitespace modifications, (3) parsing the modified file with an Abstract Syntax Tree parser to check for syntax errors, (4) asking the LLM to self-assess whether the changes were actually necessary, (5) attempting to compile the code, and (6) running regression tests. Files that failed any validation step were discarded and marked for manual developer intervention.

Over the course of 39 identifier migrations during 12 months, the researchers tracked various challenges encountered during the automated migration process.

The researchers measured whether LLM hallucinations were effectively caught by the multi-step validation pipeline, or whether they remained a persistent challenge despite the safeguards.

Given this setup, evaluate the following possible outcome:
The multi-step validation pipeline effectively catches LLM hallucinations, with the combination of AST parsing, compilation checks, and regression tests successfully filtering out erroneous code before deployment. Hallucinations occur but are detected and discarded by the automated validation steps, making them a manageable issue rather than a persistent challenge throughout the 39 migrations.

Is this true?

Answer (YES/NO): NO